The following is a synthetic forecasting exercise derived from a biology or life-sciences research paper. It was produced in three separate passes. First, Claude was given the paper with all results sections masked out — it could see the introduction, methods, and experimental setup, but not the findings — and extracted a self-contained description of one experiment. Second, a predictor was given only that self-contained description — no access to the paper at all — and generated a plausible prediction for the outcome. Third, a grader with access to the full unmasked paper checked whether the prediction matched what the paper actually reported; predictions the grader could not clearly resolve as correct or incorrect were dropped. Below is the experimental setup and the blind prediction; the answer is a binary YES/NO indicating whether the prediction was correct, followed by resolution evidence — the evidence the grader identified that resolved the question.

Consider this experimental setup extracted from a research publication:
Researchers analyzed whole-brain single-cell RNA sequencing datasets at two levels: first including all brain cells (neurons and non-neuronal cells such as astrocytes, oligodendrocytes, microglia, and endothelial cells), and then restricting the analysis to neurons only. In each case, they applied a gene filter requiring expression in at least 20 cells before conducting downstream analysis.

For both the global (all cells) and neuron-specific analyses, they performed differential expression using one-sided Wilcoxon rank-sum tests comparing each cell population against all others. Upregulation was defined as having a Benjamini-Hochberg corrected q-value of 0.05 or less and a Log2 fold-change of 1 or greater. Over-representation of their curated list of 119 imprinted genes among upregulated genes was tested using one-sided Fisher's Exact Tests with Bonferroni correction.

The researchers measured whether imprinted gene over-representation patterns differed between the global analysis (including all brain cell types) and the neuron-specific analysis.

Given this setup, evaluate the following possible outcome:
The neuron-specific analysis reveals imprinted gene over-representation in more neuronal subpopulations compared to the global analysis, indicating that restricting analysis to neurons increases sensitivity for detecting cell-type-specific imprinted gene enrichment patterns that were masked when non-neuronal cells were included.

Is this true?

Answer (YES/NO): YES